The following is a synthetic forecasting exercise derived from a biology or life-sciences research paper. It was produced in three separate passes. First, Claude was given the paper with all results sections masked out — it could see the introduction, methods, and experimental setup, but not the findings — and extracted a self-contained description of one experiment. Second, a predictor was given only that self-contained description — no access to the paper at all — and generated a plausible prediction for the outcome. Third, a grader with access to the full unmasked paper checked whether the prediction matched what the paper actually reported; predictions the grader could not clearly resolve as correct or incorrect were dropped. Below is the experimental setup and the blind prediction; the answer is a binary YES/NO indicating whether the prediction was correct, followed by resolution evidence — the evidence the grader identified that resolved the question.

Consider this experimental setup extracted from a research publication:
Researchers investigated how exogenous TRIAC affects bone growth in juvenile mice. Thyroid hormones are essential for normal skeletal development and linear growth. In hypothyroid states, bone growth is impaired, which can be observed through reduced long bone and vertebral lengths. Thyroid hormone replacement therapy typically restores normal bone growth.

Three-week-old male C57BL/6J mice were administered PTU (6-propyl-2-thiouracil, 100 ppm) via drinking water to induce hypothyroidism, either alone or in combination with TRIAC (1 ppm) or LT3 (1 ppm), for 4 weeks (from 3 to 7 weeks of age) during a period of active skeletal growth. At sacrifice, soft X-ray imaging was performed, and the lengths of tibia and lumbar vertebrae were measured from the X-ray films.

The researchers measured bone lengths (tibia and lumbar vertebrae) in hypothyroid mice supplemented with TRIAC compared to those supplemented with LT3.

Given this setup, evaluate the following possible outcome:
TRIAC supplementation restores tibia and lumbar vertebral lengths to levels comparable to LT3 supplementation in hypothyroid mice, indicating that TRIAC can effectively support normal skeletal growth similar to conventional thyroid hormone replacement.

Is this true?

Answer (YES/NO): YES